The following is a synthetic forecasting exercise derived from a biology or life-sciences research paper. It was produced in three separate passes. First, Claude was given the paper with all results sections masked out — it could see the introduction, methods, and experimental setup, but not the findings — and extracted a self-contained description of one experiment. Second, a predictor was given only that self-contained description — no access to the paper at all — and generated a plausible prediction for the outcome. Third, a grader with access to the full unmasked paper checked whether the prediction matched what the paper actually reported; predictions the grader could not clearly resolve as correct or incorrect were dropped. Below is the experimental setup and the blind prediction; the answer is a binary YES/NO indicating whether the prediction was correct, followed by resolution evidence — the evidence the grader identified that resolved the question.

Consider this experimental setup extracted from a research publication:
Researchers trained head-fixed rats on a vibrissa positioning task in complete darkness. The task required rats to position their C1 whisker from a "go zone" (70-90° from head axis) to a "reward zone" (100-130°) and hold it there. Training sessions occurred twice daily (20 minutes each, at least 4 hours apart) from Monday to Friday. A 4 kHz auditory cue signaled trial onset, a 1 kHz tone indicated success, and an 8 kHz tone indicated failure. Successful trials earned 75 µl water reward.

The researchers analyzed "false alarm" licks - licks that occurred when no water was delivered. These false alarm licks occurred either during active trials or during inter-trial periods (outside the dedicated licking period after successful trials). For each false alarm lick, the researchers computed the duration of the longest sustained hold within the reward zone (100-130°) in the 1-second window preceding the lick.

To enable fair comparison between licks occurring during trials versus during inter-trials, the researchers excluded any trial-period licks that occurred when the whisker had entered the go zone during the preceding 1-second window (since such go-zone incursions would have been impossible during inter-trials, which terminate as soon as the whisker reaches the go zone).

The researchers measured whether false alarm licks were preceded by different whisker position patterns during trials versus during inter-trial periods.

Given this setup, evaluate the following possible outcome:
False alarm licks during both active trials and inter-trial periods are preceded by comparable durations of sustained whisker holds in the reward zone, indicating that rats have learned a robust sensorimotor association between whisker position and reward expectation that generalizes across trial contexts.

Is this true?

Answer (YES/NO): NO